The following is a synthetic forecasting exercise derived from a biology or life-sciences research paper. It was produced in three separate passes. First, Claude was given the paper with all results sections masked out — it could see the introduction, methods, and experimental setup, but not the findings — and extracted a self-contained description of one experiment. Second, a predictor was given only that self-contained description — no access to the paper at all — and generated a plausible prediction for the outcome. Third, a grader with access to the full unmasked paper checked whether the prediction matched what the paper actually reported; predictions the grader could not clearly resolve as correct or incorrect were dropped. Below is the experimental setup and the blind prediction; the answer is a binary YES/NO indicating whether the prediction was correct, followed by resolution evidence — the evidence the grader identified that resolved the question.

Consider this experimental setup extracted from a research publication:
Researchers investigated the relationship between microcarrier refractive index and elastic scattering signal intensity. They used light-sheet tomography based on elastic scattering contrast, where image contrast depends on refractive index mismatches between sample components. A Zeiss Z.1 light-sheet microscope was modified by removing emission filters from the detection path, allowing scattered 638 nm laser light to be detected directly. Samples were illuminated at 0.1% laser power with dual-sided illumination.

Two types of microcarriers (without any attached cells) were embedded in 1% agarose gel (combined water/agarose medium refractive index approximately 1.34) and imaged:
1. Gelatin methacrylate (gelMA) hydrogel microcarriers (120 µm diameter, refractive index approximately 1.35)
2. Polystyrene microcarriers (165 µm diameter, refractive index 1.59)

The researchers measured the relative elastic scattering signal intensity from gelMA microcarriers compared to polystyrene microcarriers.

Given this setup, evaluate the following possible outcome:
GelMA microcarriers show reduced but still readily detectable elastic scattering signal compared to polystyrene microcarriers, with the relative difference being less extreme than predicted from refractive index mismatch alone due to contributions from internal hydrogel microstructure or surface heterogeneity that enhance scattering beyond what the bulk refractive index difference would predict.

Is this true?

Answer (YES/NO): NO